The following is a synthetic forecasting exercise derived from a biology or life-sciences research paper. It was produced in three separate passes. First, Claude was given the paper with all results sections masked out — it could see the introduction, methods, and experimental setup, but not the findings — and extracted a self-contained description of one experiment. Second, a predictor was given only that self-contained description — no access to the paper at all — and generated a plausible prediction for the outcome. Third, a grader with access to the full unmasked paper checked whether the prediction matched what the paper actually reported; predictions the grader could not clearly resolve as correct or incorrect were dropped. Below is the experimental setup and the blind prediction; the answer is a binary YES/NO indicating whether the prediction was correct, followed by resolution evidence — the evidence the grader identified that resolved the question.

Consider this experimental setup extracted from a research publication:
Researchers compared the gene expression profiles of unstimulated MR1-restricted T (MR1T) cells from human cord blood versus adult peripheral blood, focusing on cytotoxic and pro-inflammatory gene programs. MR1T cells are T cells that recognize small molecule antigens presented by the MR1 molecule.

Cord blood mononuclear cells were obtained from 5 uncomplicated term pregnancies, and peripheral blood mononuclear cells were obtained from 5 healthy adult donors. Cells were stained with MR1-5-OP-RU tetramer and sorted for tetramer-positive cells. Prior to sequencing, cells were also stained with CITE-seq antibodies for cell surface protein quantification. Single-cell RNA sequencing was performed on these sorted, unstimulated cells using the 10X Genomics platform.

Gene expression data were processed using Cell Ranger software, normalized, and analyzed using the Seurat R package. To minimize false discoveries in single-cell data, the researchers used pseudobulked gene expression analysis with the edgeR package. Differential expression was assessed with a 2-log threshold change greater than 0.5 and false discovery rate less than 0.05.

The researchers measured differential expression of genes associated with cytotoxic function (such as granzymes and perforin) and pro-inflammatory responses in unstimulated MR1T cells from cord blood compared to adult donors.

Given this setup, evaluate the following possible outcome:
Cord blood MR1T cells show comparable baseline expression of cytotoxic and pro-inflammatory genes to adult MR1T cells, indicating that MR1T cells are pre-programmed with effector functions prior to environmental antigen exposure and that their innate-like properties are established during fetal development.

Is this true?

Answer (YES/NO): NO